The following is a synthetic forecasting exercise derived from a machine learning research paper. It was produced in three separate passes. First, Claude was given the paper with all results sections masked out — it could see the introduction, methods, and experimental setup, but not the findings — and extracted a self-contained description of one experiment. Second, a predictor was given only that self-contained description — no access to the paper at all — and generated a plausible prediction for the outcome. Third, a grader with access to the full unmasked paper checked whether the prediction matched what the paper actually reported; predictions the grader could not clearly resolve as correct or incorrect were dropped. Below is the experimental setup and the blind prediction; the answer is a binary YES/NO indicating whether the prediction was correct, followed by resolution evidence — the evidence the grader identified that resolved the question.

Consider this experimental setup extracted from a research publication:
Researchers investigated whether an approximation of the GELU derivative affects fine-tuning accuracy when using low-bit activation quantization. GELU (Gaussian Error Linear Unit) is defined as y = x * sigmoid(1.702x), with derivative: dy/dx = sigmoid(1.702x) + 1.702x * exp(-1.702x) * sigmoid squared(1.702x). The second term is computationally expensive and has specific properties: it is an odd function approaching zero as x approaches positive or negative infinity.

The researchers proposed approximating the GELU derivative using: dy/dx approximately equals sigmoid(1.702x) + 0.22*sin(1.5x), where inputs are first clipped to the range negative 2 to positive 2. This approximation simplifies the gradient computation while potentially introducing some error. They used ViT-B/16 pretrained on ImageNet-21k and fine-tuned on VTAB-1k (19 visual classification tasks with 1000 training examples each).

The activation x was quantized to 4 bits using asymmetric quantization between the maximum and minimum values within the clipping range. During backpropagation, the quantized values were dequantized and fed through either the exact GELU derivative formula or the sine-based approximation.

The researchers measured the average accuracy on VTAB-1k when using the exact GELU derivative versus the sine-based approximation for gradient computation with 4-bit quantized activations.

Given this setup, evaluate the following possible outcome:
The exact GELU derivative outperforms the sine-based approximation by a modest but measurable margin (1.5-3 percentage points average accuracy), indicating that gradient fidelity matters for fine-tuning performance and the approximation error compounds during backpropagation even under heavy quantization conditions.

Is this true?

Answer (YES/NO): NO